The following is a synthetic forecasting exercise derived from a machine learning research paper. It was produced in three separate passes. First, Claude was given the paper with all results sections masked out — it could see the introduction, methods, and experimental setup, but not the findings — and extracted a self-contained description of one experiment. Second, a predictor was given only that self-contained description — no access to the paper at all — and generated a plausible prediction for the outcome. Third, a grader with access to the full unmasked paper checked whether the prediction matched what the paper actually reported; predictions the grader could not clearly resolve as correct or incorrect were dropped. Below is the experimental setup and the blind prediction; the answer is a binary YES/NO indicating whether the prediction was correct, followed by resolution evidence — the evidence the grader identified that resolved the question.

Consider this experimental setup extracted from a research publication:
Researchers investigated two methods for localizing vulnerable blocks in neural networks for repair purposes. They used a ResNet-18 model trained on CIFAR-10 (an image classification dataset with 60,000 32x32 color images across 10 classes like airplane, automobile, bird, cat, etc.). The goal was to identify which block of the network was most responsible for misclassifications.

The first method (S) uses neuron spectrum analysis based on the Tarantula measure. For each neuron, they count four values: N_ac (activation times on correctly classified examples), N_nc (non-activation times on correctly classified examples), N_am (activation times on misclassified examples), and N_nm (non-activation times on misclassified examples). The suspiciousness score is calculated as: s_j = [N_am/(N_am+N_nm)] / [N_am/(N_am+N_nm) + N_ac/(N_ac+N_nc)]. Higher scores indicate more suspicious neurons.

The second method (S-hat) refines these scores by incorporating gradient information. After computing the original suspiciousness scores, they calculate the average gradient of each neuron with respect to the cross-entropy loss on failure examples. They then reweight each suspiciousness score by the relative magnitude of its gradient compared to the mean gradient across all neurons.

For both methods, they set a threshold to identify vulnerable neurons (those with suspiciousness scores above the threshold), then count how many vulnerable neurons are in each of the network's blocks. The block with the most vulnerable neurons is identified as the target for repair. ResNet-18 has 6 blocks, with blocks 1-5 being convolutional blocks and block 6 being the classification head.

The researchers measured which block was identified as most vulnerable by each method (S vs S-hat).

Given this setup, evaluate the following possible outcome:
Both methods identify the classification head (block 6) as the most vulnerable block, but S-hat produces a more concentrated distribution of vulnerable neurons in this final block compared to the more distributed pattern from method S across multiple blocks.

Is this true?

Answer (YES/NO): NO